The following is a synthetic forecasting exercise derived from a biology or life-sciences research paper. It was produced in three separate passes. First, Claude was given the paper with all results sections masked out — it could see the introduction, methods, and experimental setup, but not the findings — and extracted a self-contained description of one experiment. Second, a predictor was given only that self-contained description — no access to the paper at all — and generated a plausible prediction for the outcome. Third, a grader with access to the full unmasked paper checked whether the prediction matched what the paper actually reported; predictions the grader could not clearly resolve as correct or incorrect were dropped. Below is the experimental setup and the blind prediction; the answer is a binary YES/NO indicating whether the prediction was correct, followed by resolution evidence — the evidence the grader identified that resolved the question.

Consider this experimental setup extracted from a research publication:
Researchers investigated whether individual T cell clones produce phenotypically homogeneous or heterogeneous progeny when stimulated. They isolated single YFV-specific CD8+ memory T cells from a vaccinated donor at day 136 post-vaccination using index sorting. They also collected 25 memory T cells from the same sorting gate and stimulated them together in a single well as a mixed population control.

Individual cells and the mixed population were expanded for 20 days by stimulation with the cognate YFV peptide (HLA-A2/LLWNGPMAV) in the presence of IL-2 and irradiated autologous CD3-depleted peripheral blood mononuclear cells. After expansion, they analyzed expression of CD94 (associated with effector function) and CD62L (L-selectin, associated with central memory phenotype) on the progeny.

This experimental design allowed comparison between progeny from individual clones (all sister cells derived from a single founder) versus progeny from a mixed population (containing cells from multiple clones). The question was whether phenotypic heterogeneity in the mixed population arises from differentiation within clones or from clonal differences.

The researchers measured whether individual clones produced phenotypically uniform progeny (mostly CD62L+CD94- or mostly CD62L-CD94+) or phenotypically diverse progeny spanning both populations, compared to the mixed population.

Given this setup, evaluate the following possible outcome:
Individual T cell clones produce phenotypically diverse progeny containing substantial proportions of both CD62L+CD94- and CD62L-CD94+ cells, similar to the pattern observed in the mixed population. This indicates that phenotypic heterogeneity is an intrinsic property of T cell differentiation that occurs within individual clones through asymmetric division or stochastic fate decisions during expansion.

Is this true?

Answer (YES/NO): NO